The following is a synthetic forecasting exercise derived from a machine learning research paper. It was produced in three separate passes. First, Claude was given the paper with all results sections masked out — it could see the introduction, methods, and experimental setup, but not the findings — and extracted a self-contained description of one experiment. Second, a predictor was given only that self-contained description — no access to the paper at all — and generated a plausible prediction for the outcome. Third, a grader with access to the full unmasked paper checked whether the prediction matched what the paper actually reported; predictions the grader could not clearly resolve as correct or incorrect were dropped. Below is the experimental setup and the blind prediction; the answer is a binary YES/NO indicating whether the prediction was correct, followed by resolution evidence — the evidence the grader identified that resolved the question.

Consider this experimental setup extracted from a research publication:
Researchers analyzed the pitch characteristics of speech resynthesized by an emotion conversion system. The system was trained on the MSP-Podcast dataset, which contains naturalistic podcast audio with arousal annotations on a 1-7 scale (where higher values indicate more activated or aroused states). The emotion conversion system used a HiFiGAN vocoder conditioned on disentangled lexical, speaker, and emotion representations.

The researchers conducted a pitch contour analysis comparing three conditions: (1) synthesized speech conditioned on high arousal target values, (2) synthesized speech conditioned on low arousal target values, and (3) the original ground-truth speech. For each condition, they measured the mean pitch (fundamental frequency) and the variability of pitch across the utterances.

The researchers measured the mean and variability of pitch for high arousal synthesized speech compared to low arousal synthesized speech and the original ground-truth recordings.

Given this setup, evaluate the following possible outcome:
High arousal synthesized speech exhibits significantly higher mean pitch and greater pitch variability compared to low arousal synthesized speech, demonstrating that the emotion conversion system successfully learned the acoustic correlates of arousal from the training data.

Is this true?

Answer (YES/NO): YES